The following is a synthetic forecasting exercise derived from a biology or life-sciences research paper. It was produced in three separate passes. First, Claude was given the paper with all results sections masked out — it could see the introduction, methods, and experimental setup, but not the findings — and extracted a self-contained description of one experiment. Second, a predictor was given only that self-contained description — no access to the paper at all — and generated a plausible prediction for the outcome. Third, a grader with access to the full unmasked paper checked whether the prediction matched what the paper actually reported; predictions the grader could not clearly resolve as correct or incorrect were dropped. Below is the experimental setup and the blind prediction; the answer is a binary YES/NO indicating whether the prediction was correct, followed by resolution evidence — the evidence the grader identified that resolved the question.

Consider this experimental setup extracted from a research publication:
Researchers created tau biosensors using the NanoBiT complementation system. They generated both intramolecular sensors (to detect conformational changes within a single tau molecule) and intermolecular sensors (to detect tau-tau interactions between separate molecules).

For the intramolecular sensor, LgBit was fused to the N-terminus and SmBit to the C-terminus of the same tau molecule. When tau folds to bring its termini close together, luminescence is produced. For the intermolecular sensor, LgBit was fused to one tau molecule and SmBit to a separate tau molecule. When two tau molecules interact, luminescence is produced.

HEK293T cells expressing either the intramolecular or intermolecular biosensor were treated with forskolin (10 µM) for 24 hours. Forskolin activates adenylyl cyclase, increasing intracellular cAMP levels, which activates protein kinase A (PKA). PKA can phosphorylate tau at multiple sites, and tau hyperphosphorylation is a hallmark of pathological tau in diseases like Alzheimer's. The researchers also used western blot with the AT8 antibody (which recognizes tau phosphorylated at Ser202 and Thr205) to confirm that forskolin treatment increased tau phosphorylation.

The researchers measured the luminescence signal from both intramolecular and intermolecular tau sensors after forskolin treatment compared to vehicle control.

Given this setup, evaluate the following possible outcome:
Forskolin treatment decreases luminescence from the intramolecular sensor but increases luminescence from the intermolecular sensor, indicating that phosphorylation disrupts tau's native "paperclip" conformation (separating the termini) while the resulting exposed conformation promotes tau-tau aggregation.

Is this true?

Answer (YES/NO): NO